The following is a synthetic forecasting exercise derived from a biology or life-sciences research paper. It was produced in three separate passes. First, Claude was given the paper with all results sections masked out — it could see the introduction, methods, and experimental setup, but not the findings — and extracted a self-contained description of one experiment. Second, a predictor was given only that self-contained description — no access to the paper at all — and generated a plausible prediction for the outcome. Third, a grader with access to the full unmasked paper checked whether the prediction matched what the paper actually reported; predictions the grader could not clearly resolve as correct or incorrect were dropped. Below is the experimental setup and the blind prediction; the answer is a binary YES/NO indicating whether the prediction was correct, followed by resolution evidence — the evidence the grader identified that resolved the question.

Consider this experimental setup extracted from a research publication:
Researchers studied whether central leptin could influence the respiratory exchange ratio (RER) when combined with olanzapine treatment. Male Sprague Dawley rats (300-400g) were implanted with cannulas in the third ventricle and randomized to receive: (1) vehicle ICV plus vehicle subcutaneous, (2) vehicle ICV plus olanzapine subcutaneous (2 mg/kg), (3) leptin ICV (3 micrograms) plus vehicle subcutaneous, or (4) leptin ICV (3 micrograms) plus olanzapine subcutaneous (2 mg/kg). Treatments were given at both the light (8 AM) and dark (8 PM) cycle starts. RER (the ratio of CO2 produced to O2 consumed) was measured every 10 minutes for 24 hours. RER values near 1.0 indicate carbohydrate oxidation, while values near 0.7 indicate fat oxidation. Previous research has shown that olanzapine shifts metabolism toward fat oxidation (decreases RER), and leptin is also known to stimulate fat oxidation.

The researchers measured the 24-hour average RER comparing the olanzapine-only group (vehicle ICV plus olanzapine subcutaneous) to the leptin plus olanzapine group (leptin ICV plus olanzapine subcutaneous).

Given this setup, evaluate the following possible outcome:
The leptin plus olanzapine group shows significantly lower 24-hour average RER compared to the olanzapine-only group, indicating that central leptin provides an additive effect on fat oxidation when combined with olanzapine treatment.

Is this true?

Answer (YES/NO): NO